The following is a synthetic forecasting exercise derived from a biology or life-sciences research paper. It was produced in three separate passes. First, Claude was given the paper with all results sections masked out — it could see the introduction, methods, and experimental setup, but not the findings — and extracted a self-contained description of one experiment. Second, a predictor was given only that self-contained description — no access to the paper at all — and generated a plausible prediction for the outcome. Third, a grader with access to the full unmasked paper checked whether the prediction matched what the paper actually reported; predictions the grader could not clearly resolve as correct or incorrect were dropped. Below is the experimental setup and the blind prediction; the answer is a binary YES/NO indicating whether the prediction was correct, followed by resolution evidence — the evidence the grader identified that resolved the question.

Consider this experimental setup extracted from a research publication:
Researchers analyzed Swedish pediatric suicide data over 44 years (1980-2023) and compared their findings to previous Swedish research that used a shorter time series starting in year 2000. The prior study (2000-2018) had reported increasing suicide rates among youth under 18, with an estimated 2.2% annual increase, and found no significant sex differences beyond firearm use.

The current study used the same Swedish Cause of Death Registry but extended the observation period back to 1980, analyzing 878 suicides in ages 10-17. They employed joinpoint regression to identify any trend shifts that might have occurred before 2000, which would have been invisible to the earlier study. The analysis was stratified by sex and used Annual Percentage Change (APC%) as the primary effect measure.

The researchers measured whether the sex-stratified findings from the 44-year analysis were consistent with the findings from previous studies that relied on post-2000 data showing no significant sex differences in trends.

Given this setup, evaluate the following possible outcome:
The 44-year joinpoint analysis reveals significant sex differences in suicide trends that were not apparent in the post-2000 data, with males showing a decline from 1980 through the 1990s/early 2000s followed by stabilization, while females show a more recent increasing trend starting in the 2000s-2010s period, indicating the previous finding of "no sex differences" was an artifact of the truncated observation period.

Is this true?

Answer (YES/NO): NO